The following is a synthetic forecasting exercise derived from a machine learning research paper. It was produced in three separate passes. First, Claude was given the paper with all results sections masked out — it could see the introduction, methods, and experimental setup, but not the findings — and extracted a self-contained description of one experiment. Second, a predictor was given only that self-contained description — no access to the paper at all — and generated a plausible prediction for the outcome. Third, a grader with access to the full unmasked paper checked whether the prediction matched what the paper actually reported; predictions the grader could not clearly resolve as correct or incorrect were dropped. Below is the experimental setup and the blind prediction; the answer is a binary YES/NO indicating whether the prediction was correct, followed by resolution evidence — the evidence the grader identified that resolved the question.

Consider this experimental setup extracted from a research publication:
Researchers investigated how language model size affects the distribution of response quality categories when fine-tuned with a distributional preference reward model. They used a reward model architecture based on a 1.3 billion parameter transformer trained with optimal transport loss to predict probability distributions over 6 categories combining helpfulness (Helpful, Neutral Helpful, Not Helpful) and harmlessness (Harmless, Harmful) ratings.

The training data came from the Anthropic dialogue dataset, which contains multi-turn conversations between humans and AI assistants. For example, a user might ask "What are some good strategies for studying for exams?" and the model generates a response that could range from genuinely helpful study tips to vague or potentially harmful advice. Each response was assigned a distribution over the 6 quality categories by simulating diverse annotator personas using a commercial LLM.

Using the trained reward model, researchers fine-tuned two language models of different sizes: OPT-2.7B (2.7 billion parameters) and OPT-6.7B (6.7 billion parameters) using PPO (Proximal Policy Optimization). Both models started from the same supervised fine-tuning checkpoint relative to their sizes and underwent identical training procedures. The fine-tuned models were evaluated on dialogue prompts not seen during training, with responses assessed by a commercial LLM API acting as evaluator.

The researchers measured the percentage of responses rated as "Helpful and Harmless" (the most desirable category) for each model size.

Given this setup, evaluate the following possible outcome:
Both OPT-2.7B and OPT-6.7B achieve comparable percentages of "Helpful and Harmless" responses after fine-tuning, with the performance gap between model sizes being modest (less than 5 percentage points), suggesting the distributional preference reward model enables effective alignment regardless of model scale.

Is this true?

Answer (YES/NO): YES